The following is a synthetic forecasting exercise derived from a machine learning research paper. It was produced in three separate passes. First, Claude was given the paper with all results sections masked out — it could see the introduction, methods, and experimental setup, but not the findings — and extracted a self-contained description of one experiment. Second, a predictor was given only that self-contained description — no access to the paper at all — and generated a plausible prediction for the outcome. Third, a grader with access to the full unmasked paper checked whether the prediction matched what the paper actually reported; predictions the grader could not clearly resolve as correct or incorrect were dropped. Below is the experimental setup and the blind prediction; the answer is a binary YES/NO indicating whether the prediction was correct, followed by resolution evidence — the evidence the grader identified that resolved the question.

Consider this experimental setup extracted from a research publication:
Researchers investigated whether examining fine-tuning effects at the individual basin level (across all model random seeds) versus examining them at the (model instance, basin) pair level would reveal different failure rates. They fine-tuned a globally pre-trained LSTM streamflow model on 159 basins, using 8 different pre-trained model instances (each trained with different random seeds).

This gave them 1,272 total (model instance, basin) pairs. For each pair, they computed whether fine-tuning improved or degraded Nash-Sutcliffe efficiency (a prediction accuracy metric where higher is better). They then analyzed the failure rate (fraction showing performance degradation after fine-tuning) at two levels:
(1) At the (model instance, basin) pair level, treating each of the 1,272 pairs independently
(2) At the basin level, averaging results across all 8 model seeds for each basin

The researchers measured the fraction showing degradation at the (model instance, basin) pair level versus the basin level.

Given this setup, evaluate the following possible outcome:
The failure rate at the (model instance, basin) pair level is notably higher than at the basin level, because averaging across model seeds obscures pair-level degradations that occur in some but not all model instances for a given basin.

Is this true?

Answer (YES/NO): YES